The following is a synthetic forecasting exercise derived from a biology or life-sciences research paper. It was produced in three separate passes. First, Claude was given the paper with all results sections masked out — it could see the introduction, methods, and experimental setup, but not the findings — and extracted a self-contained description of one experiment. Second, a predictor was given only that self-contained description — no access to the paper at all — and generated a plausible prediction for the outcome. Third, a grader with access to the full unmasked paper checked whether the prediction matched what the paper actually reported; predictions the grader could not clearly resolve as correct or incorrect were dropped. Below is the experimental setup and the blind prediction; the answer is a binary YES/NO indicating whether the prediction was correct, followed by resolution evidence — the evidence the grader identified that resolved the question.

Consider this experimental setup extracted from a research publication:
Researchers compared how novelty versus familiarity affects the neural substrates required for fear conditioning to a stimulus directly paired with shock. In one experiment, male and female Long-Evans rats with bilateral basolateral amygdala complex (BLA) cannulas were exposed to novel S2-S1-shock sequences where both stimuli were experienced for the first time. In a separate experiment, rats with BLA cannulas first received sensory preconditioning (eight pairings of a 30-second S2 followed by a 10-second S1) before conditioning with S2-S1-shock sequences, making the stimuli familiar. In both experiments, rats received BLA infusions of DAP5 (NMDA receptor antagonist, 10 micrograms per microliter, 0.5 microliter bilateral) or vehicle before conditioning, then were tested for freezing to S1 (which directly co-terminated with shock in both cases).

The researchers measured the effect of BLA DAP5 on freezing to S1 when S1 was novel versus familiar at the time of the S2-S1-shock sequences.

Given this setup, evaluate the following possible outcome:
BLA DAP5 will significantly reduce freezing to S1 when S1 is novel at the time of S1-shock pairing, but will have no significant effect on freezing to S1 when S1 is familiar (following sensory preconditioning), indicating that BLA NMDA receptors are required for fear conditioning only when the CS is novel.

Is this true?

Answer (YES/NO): NO